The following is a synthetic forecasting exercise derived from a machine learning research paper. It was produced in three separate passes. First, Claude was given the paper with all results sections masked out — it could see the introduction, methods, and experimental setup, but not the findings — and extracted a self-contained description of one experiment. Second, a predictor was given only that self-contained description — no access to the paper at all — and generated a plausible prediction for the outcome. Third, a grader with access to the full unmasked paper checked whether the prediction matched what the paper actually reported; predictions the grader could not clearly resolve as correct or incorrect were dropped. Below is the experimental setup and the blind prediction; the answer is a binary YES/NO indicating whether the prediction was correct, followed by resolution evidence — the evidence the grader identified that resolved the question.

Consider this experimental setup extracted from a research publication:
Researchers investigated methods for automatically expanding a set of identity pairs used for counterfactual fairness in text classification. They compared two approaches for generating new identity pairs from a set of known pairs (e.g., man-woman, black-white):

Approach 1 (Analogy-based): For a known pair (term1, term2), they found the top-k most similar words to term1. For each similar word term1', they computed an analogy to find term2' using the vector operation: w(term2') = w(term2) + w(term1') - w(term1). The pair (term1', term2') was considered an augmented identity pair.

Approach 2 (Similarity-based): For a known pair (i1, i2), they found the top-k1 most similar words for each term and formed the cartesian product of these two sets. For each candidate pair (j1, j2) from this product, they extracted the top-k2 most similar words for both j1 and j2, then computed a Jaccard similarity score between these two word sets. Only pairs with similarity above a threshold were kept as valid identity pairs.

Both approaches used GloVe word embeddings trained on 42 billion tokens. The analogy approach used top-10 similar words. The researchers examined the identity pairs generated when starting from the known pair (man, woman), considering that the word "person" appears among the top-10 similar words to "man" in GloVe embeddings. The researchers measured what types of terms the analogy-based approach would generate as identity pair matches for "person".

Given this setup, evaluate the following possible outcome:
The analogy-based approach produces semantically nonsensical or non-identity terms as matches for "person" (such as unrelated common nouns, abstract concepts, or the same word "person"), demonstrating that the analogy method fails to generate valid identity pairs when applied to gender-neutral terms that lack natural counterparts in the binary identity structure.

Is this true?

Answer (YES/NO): YES